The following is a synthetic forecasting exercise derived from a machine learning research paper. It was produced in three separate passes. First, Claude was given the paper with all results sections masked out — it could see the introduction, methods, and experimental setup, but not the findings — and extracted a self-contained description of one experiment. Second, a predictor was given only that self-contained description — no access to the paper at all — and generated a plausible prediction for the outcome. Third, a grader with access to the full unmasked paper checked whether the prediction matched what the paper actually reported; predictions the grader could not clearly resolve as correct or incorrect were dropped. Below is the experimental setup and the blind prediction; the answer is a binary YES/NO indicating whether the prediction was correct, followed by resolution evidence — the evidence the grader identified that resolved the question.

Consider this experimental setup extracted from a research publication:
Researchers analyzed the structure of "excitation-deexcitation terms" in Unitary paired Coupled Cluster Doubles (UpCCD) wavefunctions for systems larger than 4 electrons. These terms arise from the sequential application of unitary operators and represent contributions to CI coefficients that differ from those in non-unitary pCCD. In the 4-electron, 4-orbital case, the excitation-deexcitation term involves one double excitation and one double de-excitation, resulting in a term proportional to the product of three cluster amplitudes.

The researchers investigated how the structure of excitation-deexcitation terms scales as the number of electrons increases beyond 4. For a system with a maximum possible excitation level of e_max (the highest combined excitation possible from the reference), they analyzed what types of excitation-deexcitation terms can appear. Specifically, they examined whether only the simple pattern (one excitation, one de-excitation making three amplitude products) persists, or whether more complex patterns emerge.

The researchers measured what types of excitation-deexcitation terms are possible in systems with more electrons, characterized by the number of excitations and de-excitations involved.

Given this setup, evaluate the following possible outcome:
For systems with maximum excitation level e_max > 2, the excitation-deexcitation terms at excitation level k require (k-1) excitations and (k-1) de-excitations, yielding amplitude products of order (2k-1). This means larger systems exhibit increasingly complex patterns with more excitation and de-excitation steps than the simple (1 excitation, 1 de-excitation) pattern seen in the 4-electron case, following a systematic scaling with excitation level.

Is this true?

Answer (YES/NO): NO